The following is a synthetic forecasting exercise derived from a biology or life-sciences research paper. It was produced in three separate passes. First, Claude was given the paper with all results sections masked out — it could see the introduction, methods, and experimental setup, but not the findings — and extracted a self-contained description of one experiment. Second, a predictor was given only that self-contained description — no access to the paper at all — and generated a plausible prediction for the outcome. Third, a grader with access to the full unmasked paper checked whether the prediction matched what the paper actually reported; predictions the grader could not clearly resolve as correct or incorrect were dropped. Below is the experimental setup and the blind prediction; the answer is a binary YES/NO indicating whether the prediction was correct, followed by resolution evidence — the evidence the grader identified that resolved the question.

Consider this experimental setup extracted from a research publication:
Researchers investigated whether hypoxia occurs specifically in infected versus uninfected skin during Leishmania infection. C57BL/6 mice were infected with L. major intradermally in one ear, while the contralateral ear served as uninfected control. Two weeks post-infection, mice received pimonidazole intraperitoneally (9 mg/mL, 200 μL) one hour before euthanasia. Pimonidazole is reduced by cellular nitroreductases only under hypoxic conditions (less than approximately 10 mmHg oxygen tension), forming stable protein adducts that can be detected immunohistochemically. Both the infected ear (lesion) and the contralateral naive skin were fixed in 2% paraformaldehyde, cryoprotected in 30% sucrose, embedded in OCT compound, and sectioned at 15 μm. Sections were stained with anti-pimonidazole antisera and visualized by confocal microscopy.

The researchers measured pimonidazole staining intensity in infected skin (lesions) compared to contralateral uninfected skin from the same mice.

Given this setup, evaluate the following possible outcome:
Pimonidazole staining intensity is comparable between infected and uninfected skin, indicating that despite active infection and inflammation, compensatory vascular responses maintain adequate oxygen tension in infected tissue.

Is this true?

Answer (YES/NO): NO